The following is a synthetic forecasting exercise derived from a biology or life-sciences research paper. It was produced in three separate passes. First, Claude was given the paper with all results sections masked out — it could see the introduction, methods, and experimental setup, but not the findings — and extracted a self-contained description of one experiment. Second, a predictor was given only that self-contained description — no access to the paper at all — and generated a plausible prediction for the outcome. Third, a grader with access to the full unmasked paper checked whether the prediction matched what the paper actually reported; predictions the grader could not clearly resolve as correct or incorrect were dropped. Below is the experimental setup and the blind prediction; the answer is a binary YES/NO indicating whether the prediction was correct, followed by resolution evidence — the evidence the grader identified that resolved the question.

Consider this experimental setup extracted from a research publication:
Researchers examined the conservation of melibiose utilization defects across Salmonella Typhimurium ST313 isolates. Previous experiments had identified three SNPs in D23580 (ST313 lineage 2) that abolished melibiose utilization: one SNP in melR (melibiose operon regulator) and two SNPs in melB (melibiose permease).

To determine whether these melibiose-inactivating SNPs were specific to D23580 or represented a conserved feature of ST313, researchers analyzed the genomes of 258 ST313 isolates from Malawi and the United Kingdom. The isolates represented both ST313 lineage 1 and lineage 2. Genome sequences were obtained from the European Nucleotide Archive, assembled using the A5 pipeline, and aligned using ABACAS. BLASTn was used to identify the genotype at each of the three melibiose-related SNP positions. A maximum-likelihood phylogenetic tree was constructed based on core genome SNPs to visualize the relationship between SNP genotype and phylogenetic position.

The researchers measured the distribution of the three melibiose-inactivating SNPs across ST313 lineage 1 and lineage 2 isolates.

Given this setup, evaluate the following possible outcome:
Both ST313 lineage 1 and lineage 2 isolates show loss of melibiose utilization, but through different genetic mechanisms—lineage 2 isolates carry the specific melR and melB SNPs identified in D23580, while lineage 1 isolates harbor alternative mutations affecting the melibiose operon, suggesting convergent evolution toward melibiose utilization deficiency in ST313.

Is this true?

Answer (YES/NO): NO